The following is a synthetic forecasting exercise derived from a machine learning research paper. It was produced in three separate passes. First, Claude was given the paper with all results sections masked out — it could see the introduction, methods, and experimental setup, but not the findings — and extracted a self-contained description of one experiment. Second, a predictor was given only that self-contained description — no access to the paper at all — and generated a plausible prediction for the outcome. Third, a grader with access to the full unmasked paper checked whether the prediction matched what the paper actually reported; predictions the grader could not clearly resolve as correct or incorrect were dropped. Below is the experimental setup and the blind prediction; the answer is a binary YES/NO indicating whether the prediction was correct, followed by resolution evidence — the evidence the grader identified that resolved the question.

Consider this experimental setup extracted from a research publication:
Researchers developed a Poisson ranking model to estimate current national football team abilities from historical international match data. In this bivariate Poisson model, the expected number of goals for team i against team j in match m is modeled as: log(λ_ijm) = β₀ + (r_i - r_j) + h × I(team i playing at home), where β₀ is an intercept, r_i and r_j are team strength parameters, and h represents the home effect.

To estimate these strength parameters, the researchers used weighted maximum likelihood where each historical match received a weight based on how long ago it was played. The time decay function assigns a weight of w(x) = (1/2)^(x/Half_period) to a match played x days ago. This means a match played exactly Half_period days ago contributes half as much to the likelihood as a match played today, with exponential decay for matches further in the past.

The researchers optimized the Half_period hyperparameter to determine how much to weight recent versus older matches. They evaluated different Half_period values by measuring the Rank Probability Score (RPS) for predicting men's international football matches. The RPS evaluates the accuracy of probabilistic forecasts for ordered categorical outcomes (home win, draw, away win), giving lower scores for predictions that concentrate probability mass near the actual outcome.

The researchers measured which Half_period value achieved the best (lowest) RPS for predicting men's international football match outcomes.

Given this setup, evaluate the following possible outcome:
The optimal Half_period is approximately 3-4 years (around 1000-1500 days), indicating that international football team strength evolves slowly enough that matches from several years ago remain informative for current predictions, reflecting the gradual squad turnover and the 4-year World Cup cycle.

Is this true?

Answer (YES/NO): YES